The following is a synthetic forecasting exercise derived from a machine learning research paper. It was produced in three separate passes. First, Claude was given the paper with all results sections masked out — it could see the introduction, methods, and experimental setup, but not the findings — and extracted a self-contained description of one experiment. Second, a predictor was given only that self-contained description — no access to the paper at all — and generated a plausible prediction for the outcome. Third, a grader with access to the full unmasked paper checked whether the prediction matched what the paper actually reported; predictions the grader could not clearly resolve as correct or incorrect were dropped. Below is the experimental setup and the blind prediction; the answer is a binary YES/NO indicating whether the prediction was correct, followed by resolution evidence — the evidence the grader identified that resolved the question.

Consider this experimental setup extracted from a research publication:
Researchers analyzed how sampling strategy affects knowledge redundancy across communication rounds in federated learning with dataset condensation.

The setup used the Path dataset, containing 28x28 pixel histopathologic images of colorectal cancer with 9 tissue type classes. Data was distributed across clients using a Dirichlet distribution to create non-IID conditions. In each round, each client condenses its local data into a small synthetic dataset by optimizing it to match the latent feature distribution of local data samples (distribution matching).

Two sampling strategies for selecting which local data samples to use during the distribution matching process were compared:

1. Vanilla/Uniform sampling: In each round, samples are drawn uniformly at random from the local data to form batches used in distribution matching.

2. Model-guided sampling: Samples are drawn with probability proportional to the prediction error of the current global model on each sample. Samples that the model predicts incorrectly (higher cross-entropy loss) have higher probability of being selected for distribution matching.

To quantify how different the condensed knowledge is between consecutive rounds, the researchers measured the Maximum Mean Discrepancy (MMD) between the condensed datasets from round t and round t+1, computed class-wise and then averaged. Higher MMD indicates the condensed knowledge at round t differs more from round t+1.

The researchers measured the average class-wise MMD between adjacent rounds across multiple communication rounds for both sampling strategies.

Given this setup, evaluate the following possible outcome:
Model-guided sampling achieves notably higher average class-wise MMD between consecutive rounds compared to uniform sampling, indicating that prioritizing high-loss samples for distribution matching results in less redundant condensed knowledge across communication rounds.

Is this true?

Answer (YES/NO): YES